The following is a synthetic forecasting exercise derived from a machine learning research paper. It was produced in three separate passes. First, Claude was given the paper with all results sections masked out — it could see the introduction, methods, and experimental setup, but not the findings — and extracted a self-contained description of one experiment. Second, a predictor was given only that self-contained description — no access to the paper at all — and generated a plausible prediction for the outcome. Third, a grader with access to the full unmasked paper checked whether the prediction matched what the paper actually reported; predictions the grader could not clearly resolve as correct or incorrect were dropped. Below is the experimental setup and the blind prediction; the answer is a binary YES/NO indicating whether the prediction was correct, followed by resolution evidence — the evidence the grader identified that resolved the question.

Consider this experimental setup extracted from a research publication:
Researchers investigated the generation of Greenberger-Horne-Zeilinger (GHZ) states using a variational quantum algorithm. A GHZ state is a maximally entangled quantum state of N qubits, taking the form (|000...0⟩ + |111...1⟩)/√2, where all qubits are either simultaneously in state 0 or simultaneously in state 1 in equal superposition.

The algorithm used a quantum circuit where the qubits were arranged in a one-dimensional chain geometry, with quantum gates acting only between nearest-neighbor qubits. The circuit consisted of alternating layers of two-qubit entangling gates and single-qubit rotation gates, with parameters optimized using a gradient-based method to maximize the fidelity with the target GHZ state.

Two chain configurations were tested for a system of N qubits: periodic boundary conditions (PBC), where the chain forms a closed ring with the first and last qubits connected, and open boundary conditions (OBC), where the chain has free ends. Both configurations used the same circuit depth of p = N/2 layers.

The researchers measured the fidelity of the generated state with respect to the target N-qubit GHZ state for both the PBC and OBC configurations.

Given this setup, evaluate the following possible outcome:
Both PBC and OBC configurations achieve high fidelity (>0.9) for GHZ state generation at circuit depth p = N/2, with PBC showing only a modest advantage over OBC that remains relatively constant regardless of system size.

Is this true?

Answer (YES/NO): NO